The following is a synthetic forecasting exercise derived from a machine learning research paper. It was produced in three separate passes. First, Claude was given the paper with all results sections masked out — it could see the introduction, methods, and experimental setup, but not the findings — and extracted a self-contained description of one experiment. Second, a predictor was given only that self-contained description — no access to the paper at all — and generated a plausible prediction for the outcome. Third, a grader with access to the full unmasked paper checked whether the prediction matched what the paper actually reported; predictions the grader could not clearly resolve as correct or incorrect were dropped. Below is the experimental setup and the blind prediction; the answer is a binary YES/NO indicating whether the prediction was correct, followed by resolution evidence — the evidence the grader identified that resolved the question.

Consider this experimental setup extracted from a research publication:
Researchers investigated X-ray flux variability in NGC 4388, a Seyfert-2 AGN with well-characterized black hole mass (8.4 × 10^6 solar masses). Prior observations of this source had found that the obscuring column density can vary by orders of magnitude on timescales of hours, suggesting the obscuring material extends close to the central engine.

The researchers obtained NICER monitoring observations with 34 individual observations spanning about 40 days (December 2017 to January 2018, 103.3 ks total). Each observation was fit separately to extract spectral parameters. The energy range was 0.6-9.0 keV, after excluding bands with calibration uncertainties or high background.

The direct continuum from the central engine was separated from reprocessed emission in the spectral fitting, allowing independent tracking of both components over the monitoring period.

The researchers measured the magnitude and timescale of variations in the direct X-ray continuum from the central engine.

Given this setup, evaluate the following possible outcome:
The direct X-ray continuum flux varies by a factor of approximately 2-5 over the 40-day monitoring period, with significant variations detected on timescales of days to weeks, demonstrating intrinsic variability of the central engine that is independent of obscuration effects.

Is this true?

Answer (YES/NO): YES